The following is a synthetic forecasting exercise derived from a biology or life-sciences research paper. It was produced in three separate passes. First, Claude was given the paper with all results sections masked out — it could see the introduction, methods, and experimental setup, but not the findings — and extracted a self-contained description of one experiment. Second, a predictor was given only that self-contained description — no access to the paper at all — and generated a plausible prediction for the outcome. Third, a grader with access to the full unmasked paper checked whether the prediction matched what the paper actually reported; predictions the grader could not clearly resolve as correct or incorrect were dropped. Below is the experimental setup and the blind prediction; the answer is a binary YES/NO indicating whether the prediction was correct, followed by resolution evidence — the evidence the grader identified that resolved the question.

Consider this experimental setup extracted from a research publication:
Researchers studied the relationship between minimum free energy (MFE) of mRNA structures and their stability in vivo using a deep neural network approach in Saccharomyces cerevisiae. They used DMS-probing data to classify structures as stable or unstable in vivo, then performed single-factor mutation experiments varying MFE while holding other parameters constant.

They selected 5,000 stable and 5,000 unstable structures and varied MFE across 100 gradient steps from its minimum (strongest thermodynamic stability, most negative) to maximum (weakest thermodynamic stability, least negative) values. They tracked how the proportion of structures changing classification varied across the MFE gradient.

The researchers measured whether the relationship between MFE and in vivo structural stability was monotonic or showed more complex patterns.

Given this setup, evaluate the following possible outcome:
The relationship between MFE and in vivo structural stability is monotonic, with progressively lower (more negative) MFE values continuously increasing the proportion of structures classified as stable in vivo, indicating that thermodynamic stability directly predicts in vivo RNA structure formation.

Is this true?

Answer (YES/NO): NO